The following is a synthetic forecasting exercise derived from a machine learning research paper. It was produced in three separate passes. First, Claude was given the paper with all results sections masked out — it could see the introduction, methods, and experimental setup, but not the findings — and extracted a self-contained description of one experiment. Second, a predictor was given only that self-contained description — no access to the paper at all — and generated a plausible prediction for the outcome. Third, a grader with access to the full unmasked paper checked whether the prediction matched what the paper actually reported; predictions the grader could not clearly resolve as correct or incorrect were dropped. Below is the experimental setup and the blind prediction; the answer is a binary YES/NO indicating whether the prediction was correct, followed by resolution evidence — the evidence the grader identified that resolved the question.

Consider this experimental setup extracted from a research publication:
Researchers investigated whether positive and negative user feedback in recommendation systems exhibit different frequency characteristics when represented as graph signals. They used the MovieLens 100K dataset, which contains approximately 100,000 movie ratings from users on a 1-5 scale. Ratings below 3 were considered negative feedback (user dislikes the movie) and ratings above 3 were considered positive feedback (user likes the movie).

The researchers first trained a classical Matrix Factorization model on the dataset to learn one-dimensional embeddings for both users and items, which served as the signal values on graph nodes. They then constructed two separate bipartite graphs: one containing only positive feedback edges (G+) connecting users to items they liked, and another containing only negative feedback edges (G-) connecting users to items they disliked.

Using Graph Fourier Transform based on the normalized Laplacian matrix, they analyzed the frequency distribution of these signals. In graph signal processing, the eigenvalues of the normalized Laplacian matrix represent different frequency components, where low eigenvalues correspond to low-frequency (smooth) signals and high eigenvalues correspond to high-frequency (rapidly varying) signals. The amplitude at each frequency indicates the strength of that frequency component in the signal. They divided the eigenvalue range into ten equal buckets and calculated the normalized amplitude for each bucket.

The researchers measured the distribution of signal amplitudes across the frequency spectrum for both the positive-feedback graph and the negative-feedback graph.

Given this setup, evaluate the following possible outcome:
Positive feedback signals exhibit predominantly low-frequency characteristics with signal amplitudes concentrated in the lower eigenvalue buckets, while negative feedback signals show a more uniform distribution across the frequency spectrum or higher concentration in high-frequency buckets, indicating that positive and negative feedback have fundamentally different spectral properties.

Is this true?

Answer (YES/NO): YES